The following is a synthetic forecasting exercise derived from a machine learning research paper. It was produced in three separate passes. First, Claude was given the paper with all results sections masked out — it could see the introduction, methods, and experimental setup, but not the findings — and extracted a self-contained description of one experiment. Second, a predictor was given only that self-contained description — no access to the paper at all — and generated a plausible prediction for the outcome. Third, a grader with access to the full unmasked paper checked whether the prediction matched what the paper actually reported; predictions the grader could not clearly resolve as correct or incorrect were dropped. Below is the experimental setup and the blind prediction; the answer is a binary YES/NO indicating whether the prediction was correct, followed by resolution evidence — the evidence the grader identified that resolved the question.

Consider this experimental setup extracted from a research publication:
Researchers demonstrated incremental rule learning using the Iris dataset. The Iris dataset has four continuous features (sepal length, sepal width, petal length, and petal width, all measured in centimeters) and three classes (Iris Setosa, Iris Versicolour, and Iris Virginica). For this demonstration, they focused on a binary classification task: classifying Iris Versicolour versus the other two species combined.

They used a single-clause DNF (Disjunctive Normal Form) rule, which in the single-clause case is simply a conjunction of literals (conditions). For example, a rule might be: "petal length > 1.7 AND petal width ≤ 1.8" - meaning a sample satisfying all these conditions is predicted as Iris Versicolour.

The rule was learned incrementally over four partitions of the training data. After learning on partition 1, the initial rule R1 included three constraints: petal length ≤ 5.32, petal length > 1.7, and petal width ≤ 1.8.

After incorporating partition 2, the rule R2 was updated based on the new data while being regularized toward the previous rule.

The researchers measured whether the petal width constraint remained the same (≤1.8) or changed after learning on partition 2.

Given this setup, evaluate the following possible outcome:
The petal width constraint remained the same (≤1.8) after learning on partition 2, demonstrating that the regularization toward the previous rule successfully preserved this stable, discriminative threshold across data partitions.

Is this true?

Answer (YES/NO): NO